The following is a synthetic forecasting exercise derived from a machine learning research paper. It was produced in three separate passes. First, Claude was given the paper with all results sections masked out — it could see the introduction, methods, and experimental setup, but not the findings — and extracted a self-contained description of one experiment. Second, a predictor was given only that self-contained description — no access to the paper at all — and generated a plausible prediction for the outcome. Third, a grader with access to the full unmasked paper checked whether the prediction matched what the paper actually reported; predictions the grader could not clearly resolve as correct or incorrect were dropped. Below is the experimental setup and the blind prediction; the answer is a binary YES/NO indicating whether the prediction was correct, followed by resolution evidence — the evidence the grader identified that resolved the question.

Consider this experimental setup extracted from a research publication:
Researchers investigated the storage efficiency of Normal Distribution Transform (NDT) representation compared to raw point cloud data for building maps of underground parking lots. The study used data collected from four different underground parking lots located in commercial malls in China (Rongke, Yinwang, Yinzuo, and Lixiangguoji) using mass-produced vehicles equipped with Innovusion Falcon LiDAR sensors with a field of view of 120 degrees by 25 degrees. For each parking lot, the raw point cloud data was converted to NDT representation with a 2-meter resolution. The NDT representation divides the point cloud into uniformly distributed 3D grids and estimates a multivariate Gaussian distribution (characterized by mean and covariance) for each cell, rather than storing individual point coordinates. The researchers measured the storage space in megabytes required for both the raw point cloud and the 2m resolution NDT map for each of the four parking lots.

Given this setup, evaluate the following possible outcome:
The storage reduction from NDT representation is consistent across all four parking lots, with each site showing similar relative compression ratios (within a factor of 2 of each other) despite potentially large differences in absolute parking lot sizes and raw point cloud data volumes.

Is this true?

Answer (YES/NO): NO